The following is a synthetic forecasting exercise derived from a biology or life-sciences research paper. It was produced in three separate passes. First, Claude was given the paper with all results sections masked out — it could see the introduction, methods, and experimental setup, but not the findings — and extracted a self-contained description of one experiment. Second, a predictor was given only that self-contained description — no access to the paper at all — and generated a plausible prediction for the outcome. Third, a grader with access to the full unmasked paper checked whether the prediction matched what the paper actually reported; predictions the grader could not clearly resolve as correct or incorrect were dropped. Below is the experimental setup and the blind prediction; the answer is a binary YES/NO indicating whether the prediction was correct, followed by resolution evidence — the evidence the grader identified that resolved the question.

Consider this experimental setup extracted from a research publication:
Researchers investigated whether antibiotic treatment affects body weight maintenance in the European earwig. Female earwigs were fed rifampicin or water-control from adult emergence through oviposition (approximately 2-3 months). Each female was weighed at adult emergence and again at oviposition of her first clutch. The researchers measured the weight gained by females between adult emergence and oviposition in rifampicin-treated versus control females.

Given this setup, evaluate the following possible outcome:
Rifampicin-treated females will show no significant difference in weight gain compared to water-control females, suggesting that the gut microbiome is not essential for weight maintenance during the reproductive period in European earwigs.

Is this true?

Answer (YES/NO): YES